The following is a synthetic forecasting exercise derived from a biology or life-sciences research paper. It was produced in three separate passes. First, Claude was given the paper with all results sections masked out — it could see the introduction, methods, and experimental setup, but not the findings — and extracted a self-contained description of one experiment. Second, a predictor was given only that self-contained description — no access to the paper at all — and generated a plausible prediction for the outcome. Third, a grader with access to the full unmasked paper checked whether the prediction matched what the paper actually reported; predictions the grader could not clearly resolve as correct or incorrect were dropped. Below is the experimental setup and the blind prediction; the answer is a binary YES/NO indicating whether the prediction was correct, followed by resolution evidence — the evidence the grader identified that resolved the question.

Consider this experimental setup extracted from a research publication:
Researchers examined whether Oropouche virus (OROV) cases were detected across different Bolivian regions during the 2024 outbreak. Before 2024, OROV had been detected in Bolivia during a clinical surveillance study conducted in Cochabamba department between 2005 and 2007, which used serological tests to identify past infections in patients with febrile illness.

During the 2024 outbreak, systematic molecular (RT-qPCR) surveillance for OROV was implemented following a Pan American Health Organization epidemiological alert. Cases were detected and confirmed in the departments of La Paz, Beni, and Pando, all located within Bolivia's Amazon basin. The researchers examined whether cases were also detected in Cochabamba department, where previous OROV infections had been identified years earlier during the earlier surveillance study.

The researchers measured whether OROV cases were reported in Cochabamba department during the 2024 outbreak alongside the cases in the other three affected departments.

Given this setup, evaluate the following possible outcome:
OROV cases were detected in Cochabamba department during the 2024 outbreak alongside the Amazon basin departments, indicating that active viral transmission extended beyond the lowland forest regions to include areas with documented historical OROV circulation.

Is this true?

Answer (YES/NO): NO